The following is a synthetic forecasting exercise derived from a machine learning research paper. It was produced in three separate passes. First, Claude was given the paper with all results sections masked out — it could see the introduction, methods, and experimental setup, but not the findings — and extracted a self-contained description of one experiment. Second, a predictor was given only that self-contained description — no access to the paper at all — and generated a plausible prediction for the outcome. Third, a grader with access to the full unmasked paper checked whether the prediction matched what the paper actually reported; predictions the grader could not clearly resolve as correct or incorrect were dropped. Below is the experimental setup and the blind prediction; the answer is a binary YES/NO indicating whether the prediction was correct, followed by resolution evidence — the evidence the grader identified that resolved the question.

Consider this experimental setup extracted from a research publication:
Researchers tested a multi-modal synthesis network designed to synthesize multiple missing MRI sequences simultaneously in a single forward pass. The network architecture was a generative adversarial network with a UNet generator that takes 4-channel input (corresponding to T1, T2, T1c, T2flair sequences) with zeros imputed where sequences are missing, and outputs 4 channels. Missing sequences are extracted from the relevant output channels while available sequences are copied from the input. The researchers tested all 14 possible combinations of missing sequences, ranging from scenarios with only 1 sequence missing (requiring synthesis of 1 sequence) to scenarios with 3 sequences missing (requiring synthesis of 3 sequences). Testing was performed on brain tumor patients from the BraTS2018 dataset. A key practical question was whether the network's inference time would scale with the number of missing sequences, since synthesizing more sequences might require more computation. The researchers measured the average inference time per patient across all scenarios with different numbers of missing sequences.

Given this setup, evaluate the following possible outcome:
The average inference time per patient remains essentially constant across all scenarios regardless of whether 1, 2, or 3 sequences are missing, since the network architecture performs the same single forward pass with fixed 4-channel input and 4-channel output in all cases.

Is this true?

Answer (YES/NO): YES